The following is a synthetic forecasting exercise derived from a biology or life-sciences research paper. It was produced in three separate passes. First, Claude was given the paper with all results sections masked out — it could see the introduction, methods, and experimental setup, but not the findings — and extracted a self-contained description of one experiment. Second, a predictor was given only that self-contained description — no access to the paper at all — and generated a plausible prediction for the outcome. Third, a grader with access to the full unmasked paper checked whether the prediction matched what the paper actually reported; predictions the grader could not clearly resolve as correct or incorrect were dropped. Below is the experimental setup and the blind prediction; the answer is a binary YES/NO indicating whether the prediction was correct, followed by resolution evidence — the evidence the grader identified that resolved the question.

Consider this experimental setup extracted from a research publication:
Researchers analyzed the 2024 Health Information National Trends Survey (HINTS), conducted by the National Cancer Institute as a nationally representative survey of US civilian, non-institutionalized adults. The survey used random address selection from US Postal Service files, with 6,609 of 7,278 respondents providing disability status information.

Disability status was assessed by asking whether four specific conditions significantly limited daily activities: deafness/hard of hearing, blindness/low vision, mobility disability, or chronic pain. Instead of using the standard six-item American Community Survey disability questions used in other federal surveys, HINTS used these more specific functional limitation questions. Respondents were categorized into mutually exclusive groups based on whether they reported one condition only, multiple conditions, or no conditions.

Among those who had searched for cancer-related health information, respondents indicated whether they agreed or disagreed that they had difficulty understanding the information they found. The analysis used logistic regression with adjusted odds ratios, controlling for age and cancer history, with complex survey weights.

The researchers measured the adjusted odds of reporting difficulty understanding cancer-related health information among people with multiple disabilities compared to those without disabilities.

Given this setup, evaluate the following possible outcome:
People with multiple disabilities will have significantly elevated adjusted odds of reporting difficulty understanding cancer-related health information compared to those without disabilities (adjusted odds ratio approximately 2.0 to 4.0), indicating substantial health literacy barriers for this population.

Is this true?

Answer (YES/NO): NO